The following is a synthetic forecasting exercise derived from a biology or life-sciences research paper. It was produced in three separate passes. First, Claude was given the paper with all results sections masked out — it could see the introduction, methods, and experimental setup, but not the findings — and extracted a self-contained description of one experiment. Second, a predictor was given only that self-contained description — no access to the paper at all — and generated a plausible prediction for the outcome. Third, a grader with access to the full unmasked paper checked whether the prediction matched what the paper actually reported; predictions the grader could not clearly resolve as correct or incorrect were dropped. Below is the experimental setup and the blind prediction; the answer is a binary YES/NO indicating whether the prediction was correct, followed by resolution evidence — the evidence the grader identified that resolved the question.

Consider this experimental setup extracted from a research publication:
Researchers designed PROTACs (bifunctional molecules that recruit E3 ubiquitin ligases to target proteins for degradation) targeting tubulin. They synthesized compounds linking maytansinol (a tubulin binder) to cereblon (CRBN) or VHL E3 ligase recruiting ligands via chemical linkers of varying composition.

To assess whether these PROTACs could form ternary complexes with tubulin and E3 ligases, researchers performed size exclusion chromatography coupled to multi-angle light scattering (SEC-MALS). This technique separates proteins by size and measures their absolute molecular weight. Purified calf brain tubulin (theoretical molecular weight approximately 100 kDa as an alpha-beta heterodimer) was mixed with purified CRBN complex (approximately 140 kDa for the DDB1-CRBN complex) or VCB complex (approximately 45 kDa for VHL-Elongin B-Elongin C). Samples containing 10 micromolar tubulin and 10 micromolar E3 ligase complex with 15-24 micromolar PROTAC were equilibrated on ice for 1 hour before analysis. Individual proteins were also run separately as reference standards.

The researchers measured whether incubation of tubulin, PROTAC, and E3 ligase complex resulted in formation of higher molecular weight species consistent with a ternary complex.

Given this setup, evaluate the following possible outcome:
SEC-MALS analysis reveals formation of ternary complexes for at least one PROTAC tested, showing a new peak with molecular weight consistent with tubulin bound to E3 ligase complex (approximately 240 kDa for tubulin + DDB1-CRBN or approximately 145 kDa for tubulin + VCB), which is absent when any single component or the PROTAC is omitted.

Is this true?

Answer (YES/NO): YES